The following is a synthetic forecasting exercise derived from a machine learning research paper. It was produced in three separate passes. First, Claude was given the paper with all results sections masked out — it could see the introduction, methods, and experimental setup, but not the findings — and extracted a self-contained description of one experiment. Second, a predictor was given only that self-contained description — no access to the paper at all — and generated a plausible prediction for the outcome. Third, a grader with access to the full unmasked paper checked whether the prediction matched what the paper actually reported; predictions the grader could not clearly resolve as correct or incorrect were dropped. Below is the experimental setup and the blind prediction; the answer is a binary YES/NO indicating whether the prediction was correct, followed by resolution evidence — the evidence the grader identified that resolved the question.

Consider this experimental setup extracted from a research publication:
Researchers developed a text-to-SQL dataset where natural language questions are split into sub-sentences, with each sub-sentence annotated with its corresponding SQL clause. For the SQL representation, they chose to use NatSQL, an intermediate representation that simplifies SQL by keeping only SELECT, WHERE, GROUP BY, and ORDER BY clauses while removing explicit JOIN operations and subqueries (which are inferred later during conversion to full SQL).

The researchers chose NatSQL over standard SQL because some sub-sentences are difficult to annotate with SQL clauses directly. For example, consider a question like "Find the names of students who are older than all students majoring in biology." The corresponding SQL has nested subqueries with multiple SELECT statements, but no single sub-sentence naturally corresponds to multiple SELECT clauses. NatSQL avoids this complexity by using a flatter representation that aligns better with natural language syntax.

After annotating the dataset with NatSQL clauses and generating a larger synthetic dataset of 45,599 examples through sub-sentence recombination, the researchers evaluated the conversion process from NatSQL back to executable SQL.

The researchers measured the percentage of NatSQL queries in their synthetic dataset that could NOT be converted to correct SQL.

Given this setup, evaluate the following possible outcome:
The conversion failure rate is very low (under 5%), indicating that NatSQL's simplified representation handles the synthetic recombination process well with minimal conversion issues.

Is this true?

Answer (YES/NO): NO